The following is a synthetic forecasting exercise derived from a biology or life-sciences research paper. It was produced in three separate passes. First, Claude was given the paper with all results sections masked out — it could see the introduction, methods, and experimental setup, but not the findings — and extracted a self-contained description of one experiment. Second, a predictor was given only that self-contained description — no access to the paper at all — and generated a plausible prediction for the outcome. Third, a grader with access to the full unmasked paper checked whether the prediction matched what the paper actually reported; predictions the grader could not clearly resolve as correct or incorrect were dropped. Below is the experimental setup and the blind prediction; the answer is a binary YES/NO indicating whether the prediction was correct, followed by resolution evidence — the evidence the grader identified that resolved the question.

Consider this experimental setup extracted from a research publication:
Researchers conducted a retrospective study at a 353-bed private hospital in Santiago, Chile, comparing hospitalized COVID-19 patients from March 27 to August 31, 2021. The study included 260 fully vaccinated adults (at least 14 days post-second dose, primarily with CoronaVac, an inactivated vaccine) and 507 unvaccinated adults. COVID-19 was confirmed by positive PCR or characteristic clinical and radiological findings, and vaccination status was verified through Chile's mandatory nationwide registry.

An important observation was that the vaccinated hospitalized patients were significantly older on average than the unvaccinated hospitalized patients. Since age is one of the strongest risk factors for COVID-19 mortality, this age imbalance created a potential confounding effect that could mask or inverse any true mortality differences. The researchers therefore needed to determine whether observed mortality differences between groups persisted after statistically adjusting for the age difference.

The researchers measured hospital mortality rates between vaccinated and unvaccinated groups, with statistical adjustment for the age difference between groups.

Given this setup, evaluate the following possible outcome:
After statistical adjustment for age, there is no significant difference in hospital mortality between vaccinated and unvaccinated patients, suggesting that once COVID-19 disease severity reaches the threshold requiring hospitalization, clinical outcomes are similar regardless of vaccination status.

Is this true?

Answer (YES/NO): NO